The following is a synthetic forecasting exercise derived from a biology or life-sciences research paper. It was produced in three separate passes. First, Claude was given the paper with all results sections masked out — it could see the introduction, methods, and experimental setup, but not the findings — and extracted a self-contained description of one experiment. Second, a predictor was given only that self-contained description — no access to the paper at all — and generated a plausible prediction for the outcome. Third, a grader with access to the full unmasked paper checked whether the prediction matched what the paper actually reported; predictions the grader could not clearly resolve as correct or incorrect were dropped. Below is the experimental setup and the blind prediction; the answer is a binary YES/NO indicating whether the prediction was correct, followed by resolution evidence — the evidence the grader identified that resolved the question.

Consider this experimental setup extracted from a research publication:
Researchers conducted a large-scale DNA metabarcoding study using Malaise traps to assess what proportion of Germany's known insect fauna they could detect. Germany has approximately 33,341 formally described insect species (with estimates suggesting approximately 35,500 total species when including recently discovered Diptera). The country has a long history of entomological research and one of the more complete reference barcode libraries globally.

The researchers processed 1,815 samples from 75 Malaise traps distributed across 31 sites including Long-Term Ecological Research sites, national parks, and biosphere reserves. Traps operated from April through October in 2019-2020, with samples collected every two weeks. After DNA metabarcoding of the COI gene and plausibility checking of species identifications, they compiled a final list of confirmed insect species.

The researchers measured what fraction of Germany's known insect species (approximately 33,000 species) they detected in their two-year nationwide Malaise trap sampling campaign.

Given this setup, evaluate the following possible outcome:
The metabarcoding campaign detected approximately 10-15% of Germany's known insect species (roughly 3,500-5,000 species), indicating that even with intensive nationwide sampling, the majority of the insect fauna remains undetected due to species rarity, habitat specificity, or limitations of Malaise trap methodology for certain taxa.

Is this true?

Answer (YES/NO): NO